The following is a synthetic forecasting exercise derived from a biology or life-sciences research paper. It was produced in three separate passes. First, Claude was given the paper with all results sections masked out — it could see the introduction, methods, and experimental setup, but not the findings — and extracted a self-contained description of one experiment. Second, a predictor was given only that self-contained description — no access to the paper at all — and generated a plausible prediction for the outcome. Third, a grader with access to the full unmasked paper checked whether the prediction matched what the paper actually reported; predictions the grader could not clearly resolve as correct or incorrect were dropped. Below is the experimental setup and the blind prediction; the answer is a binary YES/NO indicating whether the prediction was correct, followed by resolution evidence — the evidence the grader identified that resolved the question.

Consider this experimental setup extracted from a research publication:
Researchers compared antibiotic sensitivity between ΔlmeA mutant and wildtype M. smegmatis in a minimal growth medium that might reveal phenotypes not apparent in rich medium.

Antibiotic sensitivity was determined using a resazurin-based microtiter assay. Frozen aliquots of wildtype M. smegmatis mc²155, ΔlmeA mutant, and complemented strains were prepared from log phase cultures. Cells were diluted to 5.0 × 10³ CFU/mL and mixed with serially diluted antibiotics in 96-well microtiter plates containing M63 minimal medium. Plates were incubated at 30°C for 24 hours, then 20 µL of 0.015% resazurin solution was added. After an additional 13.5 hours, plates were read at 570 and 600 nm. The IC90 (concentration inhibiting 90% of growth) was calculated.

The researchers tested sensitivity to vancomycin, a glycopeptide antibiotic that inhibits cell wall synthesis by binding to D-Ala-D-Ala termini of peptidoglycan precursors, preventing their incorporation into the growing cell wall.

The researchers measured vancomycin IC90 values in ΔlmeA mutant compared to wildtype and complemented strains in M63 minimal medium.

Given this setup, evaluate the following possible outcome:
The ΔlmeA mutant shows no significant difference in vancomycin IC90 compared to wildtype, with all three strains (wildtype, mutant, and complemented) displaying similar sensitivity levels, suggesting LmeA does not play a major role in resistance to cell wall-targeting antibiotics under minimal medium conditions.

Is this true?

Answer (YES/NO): NO